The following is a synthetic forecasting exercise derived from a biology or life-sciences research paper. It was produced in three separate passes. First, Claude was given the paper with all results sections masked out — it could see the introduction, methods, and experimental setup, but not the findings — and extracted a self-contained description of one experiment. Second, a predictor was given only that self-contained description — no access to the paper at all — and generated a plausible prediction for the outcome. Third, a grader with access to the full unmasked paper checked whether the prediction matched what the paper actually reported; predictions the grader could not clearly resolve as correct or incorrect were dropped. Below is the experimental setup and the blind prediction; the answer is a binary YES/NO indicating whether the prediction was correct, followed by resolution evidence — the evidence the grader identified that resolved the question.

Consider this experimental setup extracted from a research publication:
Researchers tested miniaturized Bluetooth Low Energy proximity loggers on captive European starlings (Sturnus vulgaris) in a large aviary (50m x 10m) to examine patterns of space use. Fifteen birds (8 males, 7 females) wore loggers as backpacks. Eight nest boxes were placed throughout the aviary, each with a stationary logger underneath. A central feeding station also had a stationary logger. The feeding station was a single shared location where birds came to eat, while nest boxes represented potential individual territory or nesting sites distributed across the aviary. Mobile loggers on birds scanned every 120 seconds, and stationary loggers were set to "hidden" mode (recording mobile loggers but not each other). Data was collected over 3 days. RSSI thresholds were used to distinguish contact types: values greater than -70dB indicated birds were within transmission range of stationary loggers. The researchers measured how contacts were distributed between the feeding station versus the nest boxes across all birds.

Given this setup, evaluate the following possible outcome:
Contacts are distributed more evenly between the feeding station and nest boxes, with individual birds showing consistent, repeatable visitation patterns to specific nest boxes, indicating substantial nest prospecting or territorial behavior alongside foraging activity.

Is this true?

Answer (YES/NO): NO